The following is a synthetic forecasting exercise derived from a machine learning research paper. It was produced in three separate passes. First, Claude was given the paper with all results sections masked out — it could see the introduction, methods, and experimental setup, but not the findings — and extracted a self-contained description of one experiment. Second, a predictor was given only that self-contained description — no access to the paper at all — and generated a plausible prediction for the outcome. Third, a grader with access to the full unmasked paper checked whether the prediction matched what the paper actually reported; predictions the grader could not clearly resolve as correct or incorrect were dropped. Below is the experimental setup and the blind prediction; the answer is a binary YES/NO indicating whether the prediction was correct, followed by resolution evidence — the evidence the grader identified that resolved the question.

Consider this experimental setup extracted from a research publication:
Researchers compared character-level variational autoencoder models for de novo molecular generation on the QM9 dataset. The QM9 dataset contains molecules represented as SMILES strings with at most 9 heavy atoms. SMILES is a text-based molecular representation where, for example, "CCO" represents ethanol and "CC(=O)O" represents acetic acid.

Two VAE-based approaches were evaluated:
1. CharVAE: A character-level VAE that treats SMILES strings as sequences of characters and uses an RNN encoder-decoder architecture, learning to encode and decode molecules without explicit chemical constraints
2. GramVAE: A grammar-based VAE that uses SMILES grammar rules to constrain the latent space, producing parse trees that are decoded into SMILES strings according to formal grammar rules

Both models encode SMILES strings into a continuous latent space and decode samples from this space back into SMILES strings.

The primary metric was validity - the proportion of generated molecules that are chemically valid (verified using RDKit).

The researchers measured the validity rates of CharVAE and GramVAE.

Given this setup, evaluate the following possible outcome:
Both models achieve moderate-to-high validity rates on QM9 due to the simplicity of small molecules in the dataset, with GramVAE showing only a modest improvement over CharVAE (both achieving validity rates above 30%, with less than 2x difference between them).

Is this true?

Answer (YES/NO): NO